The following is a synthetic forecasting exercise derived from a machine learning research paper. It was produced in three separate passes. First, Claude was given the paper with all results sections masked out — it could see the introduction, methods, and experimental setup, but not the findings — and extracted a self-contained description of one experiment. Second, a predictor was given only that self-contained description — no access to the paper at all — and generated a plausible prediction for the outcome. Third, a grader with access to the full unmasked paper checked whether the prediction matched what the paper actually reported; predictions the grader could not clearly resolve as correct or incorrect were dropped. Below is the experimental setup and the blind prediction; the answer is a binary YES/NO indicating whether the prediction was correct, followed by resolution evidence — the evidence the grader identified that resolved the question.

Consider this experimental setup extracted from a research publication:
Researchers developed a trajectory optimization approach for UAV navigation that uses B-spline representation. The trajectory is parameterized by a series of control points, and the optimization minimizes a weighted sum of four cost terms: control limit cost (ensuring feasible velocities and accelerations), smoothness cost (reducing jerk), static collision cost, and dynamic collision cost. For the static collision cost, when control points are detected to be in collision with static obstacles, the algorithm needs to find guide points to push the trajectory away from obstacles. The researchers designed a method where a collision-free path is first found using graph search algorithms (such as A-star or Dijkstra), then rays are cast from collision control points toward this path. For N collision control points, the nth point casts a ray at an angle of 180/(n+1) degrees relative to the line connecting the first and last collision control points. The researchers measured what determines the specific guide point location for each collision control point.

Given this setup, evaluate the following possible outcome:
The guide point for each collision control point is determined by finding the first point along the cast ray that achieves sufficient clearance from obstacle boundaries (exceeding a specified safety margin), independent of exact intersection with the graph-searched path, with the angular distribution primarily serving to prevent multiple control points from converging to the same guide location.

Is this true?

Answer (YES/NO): NO